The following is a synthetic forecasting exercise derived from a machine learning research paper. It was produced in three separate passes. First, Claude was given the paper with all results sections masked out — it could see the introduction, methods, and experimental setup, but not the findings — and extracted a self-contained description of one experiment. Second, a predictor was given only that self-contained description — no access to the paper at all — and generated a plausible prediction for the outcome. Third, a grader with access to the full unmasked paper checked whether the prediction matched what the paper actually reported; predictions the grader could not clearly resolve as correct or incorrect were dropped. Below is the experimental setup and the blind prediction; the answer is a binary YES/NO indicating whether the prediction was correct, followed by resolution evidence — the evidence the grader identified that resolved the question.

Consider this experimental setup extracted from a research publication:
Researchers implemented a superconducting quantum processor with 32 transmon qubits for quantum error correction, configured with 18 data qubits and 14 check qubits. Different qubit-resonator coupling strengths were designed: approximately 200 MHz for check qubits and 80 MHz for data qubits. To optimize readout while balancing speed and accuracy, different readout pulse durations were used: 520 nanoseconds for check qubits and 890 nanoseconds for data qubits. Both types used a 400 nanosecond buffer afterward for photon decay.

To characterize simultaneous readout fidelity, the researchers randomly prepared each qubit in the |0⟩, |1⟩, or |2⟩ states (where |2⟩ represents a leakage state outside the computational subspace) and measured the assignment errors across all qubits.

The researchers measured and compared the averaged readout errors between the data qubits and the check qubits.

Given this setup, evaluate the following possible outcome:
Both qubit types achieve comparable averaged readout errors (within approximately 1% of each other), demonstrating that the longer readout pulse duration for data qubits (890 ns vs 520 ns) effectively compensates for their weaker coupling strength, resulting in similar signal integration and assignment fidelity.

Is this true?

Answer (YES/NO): YES